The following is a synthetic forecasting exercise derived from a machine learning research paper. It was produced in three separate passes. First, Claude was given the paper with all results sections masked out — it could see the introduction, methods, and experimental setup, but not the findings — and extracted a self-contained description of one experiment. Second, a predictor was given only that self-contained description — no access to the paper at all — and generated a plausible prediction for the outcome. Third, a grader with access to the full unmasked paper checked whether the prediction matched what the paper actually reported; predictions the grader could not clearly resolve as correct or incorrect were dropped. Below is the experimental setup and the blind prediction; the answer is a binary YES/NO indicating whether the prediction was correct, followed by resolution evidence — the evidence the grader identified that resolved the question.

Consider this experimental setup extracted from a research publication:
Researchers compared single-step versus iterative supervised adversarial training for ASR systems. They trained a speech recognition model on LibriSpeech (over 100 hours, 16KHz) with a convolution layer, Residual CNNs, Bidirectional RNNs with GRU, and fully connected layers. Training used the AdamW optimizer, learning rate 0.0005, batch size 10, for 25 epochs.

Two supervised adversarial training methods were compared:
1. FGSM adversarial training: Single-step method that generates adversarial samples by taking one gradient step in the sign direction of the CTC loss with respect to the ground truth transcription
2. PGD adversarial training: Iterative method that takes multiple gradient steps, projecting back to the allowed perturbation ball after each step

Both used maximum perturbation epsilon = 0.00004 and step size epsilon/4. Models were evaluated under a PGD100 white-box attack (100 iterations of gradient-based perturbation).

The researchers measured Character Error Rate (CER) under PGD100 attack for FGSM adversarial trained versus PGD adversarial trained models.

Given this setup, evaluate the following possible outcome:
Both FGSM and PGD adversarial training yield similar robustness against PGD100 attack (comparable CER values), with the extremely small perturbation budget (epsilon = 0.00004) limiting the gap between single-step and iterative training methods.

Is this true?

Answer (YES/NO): YES